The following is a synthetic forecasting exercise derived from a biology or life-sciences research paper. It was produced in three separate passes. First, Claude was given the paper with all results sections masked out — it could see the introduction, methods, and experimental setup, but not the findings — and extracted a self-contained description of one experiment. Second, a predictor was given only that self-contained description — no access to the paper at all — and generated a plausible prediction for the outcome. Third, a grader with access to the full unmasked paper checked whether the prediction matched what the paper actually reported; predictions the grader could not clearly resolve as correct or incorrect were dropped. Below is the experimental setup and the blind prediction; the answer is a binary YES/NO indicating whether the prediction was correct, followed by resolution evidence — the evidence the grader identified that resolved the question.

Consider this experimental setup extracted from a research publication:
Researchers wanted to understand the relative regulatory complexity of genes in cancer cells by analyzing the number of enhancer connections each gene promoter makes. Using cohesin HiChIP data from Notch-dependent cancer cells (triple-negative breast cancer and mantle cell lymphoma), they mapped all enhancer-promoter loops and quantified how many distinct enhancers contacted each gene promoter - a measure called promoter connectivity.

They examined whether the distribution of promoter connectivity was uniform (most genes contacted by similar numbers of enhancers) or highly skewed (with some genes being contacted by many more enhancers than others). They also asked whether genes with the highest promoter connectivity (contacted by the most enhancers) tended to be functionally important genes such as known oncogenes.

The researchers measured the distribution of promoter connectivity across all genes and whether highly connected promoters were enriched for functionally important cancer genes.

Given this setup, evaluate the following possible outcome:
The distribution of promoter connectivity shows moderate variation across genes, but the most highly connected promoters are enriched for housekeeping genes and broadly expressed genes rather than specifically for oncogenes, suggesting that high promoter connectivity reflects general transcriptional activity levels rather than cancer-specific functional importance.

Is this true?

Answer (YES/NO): NO